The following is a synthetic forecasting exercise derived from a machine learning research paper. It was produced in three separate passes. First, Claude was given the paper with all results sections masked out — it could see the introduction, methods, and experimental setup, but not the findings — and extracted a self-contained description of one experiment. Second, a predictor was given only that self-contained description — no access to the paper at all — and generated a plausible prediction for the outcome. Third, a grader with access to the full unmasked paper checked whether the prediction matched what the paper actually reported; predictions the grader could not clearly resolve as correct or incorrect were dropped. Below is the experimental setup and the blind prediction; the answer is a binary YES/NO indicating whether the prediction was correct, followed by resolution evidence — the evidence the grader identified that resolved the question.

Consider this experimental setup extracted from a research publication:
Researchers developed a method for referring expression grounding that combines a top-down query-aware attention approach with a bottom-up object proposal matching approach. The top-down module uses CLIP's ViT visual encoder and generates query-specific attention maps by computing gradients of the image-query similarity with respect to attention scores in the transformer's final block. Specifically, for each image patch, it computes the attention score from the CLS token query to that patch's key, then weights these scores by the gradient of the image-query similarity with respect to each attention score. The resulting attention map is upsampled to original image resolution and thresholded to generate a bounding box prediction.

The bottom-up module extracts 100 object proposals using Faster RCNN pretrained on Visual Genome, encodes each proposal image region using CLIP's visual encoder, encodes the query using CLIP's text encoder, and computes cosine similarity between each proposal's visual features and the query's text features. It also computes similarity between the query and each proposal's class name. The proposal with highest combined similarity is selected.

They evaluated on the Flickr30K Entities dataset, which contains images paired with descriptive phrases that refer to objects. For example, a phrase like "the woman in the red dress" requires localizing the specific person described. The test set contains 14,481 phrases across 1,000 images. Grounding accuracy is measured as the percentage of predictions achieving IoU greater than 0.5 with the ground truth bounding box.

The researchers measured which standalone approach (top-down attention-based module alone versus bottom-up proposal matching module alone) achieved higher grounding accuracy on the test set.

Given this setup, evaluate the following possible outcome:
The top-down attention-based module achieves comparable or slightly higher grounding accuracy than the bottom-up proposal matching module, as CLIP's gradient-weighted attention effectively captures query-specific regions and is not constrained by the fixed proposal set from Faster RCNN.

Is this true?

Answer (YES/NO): NO